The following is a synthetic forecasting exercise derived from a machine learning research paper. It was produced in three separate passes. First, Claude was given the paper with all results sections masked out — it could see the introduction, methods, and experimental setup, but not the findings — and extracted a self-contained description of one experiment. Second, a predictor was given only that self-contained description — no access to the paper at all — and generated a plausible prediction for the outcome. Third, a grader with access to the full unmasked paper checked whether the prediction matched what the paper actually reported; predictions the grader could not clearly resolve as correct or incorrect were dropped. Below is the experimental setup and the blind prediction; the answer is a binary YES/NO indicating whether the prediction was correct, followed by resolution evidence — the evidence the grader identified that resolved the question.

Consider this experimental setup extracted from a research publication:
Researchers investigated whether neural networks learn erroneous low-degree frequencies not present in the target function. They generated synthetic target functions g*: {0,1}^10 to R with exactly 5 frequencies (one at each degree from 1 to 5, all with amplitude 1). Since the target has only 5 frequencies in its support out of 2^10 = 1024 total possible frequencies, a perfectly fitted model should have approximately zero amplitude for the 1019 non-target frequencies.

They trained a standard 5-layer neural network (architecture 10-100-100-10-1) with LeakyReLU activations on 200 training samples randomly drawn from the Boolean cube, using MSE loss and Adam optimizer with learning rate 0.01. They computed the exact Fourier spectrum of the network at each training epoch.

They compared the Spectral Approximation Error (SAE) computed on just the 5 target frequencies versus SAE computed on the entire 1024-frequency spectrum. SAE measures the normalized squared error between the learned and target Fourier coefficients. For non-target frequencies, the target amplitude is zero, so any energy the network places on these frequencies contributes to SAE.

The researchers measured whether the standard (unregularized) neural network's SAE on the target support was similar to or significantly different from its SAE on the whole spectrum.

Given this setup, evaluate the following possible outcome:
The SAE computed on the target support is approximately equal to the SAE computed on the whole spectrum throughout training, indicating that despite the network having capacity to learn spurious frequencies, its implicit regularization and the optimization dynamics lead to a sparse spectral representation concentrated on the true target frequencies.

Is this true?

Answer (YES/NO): NO